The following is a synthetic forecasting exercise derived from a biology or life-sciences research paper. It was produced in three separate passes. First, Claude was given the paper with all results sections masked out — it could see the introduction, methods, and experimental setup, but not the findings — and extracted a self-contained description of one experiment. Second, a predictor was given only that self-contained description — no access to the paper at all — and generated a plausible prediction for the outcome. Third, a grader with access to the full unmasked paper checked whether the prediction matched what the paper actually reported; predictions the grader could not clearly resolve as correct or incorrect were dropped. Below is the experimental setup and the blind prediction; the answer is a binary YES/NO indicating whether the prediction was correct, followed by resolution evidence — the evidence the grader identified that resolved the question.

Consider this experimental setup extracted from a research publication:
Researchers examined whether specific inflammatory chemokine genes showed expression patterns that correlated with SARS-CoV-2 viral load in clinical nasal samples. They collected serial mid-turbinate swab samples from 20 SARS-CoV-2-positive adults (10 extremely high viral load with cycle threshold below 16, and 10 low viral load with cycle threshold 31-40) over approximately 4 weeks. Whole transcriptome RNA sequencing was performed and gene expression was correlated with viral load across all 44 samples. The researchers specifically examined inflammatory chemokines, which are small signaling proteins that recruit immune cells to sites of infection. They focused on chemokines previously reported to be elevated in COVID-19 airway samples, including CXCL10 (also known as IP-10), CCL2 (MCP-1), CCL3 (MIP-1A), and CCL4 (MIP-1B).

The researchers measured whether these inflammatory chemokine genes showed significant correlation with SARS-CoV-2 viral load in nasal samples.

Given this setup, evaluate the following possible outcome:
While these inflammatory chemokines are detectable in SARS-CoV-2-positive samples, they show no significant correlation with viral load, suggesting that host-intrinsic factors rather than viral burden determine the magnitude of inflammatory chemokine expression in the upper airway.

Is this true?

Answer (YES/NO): NO